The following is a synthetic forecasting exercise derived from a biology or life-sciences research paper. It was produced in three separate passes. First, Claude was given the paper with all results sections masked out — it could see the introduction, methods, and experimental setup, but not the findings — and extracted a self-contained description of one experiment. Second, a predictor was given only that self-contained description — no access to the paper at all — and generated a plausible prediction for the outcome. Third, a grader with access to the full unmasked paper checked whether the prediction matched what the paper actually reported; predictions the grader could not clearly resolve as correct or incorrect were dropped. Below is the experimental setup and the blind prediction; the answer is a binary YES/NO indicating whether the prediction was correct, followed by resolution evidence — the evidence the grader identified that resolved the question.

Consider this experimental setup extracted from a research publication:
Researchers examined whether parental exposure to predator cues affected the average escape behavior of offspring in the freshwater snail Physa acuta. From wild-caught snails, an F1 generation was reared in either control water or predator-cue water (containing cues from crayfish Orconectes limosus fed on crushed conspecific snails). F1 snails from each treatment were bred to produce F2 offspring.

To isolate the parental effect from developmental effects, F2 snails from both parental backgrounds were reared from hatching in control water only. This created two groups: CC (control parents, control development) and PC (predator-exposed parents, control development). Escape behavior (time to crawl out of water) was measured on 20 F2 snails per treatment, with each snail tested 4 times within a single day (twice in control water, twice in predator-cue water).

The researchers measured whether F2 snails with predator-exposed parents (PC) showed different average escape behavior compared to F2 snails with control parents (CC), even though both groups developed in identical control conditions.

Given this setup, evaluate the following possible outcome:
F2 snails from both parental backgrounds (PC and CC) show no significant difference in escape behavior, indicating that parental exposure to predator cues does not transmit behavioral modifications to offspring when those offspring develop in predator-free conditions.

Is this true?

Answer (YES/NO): NO